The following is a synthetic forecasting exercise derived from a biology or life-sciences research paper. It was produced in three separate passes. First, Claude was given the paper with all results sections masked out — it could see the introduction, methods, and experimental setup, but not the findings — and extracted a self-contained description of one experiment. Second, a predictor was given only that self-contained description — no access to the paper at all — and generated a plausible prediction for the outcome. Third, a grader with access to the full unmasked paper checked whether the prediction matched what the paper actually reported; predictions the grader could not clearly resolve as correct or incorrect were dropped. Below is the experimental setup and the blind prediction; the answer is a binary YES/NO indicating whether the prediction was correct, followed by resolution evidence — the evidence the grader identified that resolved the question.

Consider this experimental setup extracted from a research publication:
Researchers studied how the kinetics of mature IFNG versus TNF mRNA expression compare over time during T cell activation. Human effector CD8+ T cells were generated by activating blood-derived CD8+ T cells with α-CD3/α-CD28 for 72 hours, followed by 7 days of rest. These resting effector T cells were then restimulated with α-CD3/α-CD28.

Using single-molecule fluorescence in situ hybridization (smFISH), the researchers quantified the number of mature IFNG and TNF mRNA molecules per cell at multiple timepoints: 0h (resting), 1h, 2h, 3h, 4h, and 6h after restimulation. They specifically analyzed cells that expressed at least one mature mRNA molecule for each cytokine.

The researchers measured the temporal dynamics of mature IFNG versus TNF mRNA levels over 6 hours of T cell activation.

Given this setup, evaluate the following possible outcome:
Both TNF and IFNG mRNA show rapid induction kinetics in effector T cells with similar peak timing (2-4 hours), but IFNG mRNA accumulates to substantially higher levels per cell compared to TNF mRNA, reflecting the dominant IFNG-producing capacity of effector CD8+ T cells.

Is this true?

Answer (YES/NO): NO